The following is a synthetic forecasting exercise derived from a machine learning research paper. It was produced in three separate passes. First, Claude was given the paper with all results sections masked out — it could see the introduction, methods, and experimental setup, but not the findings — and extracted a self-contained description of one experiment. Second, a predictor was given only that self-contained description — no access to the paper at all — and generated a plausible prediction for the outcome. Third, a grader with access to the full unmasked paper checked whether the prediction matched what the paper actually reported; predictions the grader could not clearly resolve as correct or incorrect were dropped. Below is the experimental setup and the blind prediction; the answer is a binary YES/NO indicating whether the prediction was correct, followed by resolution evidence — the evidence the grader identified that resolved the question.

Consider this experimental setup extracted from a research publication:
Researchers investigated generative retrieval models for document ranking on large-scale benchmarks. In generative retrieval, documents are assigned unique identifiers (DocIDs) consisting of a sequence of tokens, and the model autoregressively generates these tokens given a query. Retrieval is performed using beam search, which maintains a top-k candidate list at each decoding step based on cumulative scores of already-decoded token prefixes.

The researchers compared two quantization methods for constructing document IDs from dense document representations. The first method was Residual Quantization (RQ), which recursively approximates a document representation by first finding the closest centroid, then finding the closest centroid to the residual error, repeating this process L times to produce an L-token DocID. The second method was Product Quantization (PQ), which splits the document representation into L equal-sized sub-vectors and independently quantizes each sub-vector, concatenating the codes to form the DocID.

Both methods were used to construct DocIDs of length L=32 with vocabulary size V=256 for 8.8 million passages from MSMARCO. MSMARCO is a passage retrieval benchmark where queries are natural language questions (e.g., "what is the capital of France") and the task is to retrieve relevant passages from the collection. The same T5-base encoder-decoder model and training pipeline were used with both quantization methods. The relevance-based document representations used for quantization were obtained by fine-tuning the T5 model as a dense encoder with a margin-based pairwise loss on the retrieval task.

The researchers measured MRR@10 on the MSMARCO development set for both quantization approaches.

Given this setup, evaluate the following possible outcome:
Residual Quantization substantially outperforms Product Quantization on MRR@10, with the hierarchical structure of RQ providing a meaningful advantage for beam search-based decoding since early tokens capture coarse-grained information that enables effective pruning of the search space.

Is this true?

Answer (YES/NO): YES